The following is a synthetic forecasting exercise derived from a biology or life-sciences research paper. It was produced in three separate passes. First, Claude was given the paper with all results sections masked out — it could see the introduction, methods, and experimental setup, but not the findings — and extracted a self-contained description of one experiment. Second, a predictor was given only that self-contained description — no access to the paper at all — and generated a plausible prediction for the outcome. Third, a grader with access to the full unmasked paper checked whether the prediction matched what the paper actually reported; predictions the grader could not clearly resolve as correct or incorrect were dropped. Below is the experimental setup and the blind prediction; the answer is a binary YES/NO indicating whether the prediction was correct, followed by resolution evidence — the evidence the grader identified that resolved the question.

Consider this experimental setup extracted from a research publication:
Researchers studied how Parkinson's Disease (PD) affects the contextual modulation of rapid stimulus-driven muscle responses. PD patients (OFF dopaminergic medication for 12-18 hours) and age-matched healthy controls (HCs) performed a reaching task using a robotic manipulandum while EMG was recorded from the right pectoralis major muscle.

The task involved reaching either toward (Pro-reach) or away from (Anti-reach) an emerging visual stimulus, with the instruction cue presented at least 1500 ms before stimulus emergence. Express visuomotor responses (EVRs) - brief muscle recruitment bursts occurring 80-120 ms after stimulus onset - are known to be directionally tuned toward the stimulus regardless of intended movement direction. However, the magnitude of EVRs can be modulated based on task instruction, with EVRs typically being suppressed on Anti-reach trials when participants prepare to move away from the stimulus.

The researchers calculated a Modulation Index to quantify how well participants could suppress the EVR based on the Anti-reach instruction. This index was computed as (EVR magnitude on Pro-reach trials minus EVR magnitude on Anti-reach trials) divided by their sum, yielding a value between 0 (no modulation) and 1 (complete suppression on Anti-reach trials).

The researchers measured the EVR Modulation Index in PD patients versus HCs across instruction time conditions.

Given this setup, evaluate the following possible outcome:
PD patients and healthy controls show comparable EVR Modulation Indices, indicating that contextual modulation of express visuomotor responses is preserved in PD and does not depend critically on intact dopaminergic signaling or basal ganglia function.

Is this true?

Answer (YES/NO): NO